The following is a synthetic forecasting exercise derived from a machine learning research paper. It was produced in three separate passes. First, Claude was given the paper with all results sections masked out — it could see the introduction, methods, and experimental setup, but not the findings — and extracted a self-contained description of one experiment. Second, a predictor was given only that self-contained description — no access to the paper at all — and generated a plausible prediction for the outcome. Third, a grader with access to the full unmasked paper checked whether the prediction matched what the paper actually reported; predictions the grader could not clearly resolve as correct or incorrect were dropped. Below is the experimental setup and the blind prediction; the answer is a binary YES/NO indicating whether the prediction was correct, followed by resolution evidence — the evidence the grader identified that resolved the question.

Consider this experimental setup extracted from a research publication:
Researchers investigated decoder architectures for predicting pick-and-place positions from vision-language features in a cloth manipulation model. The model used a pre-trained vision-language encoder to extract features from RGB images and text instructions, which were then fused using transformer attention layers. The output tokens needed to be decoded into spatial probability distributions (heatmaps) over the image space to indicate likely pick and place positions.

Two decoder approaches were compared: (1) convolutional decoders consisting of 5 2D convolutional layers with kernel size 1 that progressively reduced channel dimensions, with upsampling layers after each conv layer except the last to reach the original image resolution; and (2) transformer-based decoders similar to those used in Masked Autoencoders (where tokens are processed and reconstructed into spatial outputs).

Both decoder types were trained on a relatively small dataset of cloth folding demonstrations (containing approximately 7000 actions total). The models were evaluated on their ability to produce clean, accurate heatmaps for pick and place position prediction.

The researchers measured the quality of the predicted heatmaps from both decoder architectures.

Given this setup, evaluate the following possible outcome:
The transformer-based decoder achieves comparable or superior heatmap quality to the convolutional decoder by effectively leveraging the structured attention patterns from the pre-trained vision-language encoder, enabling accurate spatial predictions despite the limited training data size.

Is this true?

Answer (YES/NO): NO